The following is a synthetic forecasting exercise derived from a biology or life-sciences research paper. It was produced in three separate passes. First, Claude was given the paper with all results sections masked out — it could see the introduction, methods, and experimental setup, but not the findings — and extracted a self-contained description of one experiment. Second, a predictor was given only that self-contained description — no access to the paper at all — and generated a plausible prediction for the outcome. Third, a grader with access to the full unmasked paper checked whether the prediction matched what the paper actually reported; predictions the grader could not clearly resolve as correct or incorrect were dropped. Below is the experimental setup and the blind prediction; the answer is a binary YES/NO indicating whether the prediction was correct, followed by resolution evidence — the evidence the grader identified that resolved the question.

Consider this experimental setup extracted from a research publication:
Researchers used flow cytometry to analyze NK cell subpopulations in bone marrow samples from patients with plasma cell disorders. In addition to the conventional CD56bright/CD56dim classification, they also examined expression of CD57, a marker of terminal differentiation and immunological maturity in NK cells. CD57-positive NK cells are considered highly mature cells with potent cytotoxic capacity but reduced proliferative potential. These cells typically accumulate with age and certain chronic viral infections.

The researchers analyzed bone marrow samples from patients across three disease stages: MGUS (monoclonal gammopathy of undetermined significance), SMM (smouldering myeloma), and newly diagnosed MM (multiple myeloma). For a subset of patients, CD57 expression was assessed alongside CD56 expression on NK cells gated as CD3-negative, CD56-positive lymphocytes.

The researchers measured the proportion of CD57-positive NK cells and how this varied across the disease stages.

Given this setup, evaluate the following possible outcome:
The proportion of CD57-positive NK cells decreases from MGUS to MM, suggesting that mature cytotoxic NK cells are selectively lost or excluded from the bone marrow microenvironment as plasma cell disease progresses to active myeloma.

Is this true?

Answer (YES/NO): NO